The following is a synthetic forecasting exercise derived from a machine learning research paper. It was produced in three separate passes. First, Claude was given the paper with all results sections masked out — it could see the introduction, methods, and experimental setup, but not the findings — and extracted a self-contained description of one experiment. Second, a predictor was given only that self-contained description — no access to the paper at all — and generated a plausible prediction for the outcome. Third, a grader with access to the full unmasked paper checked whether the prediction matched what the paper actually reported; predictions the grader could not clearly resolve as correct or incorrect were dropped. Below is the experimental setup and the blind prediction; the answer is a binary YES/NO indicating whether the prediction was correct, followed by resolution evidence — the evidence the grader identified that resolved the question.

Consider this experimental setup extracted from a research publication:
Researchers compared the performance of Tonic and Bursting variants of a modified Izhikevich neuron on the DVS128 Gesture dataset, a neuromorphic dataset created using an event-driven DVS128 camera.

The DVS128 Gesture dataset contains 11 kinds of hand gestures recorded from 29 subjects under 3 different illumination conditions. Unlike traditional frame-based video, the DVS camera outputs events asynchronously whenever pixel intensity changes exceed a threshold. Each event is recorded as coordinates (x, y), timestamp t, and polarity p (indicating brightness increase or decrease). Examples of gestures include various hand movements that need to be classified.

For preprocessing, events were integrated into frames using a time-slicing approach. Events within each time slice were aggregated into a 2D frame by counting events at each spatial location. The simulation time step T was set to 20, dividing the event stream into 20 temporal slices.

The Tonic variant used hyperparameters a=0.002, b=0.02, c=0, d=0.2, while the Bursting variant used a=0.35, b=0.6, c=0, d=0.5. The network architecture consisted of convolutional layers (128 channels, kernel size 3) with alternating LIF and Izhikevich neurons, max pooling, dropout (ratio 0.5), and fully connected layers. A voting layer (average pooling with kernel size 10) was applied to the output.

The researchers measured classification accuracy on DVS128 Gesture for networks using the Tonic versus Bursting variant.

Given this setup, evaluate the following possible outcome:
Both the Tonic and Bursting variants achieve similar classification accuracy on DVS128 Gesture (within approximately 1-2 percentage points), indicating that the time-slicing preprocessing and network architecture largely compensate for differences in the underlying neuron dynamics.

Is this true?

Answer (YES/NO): YES